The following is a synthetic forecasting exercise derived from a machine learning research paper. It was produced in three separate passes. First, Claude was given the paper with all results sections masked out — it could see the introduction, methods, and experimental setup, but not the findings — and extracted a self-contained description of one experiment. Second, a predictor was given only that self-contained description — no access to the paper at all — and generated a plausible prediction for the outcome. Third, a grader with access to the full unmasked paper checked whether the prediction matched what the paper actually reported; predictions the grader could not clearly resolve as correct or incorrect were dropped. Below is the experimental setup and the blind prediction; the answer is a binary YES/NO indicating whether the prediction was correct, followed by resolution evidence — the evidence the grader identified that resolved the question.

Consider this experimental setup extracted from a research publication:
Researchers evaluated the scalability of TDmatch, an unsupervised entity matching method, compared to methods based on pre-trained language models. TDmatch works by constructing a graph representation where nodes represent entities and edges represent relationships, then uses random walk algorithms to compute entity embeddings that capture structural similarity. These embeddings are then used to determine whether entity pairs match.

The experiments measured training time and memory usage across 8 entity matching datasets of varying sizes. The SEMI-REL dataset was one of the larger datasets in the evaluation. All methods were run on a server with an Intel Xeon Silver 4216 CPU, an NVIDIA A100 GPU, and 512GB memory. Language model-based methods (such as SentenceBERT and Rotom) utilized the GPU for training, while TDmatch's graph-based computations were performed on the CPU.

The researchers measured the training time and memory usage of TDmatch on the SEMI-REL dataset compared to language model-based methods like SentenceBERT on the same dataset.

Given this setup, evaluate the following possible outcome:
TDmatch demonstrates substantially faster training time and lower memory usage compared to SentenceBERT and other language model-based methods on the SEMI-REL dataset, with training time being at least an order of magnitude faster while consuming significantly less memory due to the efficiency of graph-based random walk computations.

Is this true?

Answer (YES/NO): NO